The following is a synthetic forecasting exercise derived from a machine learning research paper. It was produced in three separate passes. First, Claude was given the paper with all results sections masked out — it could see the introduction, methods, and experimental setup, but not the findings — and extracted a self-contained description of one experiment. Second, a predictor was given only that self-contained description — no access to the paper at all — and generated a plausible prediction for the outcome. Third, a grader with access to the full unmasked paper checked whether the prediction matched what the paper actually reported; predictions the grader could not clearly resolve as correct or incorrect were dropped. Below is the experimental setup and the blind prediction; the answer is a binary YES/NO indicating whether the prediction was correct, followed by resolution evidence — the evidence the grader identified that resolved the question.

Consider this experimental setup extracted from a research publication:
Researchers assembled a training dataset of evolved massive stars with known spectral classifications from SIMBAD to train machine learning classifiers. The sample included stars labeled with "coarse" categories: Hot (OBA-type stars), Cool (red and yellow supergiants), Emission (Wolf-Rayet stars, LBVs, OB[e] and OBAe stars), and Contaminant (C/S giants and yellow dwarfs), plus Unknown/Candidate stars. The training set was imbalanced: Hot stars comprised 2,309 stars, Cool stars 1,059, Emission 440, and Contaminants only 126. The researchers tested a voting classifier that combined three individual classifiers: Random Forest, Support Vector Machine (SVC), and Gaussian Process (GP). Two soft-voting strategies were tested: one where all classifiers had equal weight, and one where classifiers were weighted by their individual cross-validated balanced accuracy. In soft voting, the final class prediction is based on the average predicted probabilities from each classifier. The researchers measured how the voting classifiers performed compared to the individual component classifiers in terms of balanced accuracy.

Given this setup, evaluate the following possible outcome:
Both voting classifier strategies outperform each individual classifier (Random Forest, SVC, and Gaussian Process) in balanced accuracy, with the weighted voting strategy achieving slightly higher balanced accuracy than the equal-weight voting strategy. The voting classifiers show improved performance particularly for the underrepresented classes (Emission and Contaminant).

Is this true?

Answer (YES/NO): NO